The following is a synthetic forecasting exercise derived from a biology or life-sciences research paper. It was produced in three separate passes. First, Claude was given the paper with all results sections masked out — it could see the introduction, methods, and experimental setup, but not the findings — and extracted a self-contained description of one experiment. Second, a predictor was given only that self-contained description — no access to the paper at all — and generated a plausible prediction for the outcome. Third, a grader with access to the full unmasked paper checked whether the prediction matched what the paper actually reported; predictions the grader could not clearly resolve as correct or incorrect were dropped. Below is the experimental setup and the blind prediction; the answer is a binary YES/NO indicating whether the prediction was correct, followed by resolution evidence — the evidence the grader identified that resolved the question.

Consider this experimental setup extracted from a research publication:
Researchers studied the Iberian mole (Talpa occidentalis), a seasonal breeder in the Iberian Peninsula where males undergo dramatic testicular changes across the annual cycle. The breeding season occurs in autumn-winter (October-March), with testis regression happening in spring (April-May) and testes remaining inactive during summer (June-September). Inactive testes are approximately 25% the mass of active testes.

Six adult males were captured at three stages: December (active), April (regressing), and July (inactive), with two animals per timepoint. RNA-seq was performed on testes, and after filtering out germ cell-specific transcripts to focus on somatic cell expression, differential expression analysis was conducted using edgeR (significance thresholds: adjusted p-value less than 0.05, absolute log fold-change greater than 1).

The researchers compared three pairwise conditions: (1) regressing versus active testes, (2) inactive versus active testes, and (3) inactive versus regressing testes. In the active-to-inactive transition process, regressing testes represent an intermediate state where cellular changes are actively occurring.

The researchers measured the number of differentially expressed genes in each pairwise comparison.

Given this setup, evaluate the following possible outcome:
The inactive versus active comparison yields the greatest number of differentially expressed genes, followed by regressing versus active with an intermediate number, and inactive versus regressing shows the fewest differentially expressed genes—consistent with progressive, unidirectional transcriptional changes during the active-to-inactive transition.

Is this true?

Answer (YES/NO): NO